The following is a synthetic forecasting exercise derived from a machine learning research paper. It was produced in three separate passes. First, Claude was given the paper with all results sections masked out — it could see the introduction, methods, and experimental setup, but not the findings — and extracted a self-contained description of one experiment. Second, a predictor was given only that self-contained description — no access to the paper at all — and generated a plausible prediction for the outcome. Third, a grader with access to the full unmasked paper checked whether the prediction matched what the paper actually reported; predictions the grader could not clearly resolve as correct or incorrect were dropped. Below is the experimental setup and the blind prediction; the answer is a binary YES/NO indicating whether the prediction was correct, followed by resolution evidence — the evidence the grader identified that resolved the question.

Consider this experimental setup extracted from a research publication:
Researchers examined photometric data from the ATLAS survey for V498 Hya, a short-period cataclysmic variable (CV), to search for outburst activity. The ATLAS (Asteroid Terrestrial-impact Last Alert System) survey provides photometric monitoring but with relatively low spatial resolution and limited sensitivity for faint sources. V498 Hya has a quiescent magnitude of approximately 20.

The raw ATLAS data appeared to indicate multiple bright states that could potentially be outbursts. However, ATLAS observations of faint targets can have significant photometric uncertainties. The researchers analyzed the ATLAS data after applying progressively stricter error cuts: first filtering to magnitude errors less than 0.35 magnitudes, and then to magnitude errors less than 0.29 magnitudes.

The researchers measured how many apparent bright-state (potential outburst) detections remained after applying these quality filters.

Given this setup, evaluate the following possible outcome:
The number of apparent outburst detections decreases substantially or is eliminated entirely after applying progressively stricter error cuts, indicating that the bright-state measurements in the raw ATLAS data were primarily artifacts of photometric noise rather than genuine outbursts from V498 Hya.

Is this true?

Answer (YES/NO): YES